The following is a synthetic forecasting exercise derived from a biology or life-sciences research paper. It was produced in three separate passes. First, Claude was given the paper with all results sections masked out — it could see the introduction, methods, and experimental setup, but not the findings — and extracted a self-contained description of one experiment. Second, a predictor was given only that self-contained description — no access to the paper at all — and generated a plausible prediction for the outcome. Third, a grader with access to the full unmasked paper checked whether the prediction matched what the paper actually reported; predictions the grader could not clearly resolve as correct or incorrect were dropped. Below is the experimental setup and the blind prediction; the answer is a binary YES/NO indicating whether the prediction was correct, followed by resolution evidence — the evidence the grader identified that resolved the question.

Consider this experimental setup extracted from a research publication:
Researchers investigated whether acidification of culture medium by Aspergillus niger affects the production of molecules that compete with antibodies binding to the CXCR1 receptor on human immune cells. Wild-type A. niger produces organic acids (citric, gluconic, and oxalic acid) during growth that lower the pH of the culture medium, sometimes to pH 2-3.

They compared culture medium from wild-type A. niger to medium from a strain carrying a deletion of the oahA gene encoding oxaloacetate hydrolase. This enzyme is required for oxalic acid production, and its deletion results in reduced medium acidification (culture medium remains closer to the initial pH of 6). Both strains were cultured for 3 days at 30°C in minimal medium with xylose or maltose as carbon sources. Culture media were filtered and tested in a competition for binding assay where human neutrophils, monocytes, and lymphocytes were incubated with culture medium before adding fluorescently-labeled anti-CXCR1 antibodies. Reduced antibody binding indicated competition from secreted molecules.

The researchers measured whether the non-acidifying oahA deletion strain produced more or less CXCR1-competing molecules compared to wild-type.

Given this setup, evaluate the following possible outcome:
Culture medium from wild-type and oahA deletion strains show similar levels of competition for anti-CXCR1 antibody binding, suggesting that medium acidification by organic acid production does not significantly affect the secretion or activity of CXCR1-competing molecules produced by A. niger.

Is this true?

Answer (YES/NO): NO